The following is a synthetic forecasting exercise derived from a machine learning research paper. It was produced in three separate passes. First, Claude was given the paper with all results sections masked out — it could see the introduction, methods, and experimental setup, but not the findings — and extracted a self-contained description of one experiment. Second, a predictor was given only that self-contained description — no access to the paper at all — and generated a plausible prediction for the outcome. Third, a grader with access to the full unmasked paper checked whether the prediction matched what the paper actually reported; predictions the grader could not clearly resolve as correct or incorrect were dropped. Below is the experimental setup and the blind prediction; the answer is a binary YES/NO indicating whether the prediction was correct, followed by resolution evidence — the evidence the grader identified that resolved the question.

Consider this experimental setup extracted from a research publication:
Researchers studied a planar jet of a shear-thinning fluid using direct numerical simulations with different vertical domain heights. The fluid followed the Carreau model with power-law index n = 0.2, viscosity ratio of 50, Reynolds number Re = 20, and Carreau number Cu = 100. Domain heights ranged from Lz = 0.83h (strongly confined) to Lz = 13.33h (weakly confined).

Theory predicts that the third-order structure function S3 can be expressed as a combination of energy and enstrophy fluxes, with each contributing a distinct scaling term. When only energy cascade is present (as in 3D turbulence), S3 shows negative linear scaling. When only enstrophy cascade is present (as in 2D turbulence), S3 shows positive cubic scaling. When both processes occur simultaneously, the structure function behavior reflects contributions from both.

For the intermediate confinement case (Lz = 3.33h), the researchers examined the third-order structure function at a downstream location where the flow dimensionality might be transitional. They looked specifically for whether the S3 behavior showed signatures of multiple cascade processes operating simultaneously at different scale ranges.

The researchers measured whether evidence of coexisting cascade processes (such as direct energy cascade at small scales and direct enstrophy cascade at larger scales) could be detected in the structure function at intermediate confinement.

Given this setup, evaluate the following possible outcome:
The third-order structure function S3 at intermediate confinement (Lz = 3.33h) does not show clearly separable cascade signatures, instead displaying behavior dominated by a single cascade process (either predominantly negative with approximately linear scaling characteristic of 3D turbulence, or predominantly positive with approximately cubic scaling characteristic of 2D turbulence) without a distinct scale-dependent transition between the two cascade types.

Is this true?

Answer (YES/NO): NO